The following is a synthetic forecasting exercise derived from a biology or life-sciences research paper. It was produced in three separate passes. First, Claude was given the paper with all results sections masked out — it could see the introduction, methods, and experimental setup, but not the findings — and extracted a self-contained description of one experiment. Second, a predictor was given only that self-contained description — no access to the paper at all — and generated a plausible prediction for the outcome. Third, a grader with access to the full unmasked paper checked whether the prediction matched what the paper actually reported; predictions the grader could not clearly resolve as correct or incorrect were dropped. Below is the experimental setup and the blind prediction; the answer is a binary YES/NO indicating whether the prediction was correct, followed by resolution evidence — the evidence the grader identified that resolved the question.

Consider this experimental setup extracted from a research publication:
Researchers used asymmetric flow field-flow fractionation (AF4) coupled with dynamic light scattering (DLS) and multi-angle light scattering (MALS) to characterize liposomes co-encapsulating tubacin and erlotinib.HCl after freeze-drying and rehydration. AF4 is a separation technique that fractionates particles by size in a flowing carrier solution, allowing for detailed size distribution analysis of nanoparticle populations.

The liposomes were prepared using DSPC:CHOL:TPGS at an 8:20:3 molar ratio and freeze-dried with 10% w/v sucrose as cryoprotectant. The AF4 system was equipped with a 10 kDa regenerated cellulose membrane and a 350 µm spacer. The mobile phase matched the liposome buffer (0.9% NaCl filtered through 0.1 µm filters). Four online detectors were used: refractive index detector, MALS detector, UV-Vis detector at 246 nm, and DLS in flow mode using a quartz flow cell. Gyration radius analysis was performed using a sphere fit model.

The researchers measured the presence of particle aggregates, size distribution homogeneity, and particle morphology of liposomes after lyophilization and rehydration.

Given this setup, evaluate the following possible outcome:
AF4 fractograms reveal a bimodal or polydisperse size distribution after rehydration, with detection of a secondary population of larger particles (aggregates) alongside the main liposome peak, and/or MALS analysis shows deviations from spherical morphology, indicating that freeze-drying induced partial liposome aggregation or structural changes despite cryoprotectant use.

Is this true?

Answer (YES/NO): NO